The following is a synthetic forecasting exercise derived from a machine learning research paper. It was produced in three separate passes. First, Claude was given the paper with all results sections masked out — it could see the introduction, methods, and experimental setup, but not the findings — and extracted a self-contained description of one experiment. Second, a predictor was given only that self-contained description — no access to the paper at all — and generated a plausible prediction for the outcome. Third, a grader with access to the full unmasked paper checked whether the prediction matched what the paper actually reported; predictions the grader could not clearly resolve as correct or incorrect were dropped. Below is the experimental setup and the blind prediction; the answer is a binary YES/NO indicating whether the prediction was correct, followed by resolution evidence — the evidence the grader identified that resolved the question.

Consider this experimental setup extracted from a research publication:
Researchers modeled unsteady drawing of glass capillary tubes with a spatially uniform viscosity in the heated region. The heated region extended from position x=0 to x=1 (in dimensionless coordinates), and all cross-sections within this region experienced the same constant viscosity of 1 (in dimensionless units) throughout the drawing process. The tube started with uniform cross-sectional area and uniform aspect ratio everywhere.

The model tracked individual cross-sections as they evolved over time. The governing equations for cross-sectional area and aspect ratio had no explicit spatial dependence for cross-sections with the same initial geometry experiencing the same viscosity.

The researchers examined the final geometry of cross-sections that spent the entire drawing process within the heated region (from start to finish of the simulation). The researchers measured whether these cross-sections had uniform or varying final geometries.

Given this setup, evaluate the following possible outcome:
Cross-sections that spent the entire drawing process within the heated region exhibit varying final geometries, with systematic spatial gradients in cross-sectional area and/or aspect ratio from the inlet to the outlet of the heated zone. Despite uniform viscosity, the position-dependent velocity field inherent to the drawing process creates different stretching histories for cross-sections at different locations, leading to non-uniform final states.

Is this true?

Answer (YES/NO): NO